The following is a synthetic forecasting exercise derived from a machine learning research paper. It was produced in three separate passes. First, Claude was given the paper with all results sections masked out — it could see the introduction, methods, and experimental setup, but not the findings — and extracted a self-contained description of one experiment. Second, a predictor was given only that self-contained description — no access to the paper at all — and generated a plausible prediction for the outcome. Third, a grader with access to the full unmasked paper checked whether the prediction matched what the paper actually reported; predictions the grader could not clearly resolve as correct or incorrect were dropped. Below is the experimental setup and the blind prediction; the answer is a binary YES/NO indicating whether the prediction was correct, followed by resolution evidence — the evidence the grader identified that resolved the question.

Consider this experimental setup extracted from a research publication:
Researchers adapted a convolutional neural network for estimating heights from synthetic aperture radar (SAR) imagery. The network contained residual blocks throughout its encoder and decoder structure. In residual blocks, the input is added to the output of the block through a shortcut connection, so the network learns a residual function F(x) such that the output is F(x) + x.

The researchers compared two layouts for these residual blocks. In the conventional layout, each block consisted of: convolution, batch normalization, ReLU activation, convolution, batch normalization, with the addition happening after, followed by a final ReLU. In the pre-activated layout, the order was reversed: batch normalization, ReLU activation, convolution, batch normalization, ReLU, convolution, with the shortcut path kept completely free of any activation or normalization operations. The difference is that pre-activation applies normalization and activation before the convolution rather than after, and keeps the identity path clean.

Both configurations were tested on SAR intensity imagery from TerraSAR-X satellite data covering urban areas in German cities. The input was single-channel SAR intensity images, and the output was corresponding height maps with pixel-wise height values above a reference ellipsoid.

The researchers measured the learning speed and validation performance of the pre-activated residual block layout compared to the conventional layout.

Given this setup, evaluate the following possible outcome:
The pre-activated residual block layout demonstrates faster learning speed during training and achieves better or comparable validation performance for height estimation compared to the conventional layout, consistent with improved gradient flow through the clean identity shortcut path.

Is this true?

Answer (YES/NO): YES